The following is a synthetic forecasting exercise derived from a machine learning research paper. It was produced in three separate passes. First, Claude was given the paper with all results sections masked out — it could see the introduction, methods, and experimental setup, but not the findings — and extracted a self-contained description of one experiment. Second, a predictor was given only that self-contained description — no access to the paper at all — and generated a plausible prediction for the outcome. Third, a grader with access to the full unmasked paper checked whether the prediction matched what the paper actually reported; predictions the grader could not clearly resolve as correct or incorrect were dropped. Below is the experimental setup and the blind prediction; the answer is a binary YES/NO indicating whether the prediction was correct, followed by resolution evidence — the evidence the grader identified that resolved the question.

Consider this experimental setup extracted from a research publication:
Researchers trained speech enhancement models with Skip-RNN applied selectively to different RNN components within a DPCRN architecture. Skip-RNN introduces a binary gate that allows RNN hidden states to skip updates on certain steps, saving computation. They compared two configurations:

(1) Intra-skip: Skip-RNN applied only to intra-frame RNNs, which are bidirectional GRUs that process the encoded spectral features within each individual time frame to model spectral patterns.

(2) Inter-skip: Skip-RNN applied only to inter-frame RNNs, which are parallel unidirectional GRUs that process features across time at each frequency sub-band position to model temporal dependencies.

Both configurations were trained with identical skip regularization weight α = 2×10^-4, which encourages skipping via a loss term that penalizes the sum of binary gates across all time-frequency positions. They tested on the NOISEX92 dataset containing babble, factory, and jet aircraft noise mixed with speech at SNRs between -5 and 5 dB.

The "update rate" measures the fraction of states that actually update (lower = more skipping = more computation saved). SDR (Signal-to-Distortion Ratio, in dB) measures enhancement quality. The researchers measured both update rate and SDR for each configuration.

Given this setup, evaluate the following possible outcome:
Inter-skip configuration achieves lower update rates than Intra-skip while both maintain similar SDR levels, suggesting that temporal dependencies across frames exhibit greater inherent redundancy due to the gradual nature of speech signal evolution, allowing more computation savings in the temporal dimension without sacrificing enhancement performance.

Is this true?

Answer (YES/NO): NO